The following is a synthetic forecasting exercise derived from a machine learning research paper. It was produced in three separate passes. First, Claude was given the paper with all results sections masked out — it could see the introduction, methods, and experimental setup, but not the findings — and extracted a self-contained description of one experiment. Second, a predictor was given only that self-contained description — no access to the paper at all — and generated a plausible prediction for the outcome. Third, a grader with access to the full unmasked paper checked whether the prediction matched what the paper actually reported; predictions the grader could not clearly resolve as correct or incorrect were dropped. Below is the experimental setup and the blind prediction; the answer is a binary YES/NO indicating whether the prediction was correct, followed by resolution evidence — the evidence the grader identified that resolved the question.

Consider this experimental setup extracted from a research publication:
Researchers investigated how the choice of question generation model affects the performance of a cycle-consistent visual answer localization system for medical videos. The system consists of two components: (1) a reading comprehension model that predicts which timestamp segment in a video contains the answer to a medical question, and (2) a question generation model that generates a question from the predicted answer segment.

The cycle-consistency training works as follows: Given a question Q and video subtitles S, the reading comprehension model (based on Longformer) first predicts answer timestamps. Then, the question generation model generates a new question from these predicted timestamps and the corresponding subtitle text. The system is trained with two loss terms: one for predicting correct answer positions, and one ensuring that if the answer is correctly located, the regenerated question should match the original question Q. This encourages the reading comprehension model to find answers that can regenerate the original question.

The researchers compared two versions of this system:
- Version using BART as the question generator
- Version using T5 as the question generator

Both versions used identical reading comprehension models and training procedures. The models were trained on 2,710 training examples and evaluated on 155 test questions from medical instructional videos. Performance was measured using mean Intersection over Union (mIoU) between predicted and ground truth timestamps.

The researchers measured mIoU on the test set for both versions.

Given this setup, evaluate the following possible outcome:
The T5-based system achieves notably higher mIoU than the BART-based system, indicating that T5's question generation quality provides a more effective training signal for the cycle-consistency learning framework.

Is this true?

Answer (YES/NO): NO